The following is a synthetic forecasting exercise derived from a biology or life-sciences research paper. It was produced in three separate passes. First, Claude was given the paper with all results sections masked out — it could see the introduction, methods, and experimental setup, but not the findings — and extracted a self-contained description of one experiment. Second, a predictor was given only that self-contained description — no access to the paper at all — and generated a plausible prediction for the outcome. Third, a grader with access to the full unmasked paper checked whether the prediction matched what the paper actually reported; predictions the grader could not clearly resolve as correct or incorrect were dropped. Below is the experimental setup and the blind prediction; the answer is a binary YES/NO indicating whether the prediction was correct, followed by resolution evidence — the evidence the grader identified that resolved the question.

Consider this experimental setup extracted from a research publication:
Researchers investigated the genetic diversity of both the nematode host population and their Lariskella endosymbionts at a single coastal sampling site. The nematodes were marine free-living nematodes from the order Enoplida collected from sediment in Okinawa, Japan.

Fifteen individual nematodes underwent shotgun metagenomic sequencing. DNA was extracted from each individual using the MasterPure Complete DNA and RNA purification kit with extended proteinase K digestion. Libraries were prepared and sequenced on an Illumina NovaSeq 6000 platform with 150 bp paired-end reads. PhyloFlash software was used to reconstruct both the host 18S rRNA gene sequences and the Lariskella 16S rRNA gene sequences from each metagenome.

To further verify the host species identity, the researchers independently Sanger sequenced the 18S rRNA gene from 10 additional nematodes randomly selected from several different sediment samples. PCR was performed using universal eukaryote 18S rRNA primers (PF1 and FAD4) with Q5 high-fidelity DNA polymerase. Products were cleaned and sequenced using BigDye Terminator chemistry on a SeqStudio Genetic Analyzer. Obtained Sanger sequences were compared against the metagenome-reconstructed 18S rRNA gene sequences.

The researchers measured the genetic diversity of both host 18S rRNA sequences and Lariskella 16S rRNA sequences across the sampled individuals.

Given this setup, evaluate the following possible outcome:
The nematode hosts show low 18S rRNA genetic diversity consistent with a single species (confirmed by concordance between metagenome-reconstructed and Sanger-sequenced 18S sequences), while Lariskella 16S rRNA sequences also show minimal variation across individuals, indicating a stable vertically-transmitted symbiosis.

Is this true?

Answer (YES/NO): YES